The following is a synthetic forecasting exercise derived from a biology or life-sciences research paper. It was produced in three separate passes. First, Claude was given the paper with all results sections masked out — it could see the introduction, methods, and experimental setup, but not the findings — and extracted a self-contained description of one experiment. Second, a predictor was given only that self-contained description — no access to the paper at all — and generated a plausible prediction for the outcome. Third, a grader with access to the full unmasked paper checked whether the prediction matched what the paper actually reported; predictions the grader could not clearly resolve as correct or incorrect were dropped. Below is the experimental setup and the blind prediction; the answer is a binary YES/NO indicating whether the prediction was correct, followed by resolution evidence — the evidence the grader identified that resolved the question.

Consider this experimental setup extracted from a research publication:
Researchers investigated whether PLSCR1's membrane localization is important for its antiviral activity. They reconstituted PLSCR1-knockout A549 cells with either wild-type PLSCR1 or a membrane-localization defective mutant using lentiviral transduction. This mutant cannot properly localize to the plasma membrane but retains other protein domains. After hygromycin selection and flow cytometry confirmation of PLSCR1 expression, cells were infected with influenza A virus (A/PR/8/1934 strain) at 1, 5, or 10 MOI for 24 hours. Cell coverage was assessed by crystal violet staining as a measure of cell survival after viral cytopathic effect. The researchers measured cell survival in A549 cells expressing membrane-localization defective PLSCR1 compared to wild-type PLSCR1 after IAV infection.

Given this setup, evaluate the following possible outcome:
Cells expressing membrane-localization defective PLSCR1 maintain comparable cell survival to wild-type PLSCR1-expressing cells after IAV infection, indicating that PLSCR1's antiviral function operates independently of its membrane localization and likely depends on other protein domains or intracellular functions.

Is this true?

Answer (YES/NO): YES